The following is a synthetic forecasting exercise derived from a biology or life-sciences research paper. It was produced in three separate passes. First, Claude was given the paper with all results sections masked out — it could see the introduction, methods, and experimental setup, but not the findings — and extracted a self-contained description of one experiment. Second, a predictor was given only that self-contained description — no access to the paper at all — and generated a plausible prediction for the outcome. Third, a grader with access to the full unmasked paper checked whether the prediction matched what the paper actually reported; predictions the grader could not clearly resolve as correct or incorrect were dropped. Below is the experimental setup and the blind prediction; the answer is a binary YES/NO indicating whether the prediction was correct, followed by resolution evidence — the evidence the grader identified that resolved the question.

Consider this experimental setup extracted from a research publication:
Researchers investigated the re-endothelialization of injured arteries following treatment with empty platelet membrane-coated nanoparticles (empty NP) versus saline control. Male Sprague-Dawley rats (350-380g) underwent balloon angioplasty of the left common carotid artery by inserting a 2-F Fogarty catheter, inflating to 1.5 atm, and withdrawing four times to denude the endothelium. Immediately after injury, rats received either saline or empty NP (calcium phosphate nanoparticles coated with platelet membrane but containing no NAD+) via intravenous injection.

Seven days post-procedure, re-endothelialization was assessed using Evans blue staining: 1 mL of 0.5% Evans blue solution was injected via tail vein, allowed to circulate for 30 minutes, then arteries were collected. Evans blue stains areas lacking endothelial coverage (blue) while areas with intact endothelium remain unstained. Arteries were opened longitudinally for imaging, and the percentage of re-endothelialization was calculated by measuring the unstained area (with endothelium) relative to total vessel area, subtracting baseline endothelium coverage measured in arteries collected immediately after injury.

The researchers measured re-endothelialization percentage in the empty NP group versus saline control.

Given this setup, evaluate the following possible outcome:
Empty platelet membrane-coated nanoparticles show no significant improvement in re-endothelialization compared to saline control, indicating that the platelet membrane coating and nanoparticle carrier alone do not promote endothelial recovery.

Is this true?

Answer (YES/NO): YES